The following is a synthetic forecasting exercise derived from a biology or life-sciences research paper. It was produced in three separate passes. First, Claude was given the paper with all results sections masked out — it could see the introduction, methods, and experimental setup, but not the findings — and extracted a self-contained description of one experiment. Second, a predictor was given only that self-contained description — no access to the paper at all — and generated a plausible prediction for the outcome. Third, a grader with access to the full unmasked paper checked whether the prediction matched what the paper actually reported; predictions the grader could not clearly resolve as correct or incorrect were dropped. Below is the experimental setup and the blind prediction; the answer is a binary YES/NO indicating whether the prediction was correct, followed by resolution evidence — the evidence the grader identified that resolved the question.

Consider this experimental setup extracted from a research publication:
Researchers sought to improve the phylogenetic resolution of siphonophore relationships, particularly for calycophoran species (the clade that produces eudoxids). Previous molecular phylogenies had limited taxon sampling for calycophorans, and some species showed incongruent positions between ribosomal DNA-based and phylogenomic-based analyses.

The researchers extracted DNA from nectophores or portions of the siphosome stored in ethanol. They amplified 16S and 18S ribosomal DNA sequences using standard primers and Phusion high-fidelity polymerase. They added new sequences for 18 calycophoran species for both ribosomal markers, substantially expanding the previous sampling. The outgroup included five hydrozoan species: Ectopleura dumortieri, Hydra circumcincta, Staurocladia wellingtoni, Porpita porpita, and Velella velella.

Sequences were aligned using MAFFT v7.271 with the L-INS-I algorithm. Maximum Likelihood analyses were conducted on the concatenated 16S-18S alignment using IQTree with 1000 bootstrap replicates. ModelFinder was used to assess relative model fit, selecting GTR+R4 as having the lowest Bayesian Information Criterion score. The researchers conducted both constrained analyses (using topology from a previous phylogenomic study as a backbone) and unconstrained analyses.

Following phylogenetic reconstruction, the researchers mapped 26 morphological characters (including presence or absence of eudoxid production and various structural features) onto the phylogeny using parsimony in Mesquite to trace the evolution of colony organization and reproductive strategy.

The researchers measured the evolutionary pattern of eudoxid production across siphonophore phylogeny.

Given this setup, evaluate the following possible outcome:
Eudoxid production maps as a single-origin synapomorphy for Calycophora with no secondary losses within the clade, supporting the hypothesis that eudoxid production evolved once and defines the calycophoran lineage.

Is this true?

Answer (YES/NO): NO